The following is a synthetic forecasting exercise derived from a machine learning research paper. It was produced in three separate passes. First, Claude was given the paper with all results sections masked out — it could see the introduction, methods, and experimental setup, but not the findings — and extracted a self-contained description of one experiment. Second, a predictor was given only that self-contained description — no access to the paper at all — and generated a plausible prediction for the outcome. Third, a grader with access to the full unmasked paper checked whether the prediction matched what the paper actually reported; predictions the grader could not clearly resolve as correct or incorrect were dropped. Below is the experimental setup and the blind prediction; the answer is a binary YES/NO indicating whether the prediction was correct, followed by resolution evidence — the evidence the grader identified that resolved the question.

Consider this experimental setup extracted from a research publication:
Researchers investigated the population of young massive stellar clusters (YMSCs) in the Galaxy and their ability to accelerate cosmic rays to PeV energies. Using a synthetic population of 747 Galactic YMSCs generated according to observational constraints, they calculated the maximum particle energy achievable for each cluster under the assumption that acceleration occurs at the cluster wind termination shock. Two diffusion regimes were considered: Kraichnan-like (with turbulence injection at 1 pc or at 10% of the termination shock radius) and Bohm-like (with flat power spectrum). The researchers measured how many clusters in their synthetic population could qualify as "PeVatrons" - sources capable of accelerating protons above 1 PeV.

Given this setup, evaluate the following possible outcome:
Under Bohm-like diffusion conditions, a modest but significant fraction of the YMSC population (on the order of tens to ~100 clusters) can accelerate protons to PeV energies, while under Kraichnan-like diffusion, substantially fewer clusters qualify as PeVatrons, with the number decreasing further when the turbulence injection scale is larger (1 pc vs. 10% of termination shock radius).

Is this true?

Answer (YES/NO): NO